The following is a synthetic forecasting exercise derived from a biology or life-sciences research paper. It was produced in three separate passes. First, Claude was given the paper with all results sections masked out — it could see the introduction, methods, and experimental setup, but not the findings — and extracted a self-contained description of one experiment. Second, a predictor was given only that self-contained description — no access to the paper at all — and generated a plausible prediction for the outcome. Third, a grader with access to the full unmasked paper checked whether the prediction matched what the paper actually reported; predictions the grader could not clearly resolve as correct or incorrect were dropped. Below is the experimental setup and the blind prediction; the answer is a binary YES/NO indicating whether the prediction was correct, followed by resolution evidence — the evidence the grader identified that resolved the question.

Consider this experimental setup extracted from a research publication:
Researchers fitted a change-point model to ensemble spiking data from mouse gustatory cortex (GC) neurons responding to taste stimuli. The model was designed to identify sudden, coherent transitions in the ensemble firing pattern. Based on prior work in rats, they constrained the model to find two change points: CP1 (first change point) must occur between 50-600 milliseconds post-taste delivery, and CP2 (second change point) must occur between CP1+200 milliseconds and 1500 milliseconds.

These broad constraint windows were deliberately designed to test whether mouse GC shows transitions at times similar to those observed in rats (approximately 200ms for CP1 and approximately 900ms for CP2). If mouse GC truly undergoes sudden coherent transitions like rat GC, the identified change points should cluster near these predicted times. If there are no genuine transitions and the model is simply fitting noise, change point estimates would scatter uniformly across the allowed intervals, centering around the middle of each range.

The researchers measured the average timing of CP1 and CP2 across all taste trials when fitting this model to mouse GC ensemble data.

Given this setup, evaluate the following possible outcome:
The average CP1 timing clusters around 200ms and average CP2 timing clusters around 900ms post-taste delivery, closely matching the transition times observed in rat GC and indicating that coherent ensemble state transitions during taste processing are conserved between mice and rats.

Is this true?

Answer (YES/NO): NO